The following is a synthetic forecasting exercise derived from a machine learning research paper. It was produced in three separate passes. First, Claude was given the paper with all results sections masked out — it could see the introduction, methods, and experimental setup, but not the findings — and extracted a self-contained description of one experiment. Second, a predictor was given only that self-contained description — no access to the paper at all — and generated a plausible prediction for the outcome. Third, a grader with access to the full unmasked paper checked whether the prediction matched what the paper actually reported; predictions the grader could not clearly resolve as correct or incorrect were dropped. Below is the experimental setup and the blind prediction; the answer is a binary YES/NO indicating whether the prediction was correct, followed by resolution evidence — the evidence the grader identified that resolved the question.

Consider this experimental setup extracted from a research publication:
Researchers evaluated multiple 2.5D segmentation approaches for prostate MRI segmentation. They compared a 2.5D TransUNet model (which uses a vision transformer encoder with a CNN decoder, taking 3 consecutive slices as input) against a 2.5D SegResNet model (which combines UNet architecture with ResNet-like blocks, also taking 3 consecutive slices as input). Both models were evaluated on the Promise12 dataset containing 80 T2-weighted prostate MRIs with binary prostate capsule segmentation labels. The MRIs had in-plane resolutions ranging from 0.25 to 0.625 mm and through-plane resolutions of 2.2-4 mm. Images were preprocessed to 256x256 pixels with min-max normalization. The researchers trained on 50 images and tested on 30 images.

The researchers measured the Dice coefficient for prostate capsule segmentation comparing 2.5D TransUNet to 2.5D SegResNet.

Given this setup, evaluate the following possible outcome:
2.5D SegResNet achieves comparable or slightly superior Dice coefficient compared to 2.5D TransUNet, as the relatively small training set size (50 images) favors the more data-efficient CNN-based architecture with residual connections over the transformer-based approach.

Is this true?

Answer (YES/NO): NO